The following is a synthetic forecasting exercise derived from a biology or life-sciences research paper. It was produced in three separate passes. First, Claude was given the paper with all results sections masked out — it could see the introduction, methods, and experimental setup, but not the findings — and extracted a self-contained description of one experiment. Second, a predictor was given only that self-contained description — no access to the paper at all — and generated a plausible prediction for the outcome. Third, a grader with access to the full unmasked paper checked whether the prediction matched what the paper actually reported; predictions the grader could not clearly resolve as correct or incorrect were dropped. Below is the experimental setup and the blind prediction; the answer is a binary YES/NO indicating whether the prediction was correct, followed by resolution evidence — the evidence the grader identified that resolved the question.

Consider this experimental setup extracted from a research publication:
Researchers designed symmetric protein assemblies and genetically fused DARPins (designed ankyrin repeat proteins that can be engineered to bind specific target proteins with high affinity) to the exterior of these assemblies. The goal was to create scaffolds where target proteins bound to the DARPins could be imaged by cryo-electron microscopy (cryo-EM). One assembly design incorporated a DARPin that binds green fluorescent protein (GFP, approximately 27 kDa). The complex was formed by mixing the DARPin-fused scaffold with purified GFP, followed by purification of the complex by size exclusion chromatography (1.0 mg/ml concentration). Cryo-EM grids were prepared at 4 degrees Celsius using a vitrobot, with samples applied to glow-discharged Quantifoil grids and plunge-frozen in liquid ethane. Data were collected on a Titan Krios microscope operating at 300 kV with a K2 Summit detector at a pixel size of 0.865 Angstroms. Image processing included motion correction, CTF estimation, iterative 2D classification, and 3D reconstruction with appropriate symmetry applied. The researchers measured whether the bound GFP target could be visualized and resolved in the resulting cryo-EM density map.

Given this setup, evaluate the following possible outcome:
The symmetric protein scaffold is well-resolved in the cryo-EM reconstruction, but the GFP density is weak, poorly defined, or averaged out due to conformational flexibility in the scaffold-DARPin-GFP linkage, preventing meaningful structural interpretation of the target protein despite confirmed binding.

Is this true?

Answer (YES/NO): NO